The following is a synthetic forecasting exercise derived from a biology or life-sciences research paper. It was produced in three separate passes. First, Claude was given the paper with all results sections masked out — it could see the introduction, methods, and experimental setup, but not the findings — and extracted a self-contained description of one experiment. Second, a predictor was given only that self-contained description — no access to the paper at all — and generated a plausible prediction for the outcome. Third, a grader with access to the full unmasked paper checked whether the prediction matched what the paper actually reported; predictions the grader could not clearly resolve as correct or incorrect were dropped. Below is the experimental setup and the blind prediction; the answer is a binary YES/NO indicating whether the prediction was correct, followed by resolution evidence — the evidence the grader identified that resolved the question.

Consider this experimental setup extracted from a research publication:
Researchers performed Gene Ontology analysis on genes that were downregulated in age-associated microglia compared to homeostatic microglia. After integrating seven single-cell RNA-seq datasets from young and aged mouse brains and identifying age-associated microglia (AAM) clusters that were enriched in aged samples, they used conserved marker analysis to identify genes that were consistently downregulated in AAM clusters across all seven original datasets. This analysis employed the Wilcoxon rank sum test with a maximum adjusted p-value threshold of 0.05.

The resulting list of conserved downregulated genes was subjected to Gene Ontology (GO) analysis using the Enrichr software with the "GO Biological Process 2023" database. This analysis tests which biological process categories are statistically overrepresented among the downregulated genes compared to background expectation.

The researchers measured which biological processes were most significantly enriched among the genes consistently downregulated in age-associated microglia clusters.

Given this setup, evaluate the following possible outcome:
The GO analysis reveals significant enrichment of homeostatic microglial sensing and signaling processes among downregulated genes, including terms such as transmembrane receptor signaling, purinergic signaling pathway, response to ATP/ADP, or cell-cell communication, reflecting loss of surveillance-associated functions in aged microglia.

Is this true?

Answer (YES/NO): NO